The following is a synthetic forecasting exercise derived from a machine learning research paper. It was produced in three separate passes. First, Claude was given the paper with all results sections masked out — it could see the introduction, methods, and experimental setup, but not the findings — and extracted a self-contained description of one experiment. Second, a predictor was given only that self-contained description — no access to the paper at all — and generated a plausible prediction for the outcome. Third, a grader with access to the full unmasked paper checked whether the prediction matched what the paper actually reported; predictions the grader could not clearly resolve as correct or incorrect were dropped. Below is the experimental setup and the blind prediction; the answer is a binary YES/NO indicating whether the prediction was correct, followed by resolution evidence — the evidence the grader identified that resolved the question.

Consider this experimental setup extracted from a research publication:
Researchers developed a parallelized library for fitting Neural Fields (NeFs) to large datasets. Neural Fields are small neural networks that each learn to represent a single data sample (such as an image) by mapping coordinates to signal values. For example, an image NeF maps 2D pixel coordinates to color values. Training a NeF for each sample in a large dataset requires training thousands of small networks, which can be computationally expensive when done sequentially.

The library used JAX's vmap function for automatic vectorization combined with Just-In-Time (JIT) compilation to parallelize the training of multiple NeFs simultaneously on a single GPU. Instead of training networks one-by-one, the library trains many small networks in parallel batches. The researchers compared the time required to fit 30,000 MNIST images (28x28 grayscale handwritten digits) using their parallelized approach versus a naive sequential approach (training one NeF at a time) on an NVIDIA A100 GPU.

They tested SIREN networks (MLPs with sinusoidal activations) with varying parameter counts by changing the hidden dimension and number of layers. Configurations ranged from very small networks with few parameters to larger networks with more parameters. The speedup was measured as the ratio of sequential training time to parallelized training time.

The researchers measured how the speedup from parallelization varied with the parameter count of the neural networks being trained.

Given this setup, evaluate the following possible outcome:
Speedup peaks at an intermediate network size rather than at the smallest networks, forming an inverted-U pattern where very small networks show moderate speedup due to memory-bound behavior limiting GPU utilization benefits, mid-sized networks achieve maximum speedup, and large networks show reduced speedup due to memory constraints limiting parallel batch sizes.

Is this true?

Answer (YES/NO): NO